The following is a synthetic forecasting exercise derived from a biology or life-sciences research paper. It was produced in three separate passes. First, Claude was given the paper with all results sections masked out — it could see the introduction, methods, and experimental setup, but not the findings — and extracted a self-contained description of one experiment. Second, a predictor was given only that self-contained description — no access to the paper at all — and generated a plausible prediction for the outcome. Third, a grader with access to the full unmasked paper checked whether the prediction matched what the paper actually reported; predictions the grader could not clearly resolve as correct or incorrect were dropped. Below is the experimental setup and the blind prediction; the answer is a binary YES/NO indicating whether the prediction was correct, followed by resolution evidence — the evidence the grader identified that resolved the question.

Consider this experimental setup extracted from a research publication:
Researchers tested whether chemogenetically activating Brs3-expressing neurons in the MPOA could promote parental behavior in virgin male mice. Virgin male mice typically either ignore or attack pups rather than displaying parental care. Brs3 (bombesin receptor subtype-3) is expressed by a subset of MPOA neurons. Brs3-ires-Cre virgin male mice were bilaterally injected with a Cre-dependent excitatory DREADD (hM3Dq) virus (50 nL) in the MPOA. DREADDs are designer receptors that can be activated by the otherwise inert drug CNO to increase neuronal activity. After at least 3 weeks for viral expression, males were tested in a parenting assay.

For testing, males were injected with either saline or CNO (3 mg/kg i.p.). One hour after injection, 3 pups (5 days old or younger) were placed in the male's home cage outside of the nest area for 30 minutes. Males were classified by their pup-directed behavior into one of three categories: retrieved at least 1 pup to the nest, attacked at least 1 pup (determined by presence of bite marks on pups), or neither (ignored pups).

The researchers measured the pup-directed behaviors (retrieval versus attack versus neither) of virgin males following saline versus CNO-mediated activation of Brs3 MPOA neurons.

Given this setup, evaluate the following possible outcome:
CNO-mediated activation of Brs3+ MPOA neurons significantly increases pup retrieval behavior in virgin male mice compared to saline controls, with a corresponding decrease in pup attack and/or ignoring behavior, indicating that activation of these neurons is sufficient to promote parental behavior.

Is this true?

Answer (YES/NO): YES